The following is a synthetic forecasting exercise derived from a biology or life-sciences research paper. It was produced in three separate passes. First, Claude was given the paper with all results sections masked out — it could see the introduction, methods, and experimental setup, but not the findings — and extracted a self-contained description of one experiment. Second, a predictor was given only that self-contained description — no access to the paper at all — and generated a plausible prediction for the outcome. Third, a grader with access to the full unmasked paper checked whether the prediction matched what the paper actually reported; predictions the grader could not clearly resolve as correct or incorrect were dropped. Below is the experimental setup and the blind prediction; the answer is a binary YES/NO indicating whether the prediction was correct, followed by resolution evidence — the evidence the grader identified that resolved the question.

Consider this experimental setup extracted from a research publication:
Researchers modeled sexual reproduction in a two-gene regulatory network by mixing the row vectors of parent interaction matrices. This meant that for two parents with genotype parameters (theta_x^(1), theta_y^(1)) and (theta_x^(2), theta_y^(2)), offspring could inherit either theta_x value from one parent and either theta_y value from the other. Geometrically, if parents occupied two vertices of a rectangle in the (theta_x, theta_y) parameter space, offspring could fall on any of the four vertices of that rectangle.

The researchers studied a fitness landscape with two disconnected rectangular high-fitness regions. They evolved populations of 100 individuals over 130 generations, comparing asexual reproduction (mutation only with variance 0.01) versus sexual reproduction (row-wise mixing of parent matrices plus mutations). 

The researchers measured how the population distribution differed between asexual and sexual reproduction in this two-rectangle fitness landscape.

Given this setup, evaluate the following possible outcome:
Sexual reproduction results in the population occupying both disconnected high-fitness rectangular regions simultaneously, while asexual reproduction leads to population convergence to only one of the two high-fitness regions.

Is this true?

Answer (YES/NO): NO